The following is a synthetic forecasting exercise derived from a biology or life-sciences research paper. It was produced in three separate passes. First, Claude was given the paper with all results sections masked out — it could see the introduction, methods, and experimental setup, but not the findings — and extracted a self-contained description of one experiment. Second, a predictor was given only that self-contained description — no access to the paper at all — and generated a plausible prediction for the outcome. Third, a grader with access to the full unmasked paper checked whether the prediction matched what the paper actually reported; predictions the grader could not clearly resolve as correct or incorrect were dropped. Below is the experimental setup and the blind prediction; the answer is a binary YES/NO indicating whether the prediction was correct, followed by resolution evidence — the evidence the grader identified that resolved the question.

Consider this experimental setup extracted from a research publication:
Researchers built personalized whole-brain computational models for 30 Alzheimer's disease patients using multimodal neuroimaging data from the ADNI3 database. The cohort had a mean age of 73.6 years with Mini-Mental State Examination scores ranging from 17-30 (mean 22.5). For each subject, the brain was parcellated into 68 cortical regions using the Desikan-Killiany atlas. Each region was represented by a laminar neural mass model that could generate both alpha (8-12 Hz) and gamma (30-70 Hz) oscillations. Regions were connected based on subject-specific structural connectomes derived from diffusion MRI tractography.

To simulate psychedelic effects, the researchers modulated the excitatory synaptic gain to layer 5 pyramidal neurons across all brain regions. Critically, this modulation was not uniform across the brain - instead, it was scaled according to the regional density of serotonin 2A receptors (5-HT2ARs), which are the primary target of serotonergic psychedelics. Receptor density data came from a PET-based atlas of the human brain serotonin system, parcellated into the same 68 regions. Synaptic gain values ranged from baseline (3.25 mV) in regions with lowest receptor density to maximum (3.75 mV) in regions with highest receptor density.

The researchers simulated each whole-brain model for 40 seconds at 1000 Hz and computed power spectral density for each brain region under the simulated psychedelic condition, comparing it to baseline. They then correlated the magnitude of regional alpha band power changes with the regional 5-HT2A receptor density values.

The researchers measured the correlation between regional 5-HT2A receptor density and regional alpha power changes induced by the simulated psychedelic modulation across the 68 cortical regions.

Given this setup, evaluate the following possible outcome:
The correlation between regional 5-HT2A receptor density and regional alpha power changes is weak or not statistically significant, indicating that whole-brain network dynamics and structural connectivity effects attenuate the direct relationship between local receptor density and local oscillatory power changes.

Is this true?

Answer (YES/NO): NO